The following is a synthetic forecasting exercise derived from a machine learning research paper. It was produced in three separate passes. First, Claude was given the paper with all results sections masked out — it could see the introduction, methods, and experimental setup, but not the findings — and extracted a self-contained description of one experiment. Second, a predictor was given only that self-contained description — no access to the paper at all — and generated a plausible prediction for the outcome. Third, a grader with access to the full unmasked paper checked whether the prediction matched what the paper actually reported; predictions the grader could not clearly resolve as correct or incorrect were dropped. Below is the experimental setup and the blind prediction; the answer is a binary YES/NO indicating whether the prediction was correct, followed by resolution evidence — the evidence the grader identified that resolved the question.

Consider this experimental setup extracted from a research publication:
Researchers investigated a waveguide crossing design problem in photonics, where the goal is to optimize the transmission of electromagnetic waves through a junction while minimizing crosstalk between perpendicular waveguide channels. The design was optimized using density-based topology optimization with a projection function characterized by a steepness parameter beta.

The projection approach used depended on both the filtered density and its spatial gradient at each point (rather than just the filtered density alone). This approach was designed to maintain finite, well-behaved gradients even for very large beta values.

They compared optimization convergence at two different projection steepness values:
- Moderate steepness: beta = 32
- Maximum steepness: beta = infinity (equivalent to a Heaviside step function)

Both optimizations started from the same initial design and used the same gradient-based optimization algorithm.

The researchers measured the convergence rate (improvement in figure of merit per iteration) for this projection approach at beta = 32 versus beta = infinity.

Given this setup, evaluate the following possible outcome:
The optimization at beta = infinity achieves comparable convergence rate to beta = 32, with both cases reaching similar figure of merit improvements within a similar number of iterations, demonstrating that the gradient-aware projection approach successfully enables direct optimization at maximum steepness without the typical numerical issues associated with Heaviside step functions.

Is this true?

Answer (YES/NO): YES